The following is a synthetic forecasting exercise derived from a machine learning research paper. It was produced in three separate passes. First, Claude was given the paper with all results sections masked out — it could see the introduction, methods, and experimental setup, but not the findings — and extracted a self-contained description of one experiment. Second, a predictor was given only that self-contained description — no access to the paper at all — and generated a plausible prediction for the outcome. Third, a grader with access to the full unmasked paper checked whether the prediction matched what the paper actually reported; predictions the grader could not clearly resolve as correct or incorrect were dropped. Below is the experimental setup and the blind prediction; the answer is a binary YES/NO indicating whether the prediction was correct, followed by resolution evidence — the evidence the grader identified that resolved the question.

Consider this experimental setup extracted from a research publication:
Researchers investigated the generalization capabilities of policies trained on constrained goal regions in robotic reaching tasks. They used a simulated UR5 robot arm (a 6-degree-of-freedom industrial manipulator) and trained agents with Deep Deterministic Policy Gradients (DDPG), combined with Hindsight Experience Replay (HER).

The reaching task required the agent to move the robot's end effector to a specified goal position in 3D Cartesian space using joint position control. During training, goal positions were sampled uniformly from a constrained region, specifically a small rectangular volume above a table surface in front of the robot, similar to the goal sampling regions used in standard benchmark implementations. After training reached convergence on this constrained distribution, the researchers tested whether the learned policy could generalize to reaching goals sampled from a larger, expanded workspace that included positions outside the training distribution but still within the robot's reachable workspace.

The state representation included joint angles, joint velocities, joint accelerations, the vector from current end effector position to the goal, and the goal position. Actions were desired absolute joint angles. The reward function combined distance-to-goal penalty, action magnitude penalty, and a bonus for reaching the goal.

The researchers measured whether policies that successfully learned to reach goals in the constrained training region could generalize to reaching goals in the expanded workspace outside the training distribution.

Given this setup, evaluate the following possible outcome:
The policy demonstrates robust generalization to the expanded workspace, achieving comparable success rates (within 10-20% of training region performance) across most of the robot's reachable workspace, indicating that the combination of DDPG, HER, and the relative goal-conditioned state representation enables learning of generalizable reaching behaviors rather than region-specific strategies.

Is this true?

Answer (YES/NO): NO